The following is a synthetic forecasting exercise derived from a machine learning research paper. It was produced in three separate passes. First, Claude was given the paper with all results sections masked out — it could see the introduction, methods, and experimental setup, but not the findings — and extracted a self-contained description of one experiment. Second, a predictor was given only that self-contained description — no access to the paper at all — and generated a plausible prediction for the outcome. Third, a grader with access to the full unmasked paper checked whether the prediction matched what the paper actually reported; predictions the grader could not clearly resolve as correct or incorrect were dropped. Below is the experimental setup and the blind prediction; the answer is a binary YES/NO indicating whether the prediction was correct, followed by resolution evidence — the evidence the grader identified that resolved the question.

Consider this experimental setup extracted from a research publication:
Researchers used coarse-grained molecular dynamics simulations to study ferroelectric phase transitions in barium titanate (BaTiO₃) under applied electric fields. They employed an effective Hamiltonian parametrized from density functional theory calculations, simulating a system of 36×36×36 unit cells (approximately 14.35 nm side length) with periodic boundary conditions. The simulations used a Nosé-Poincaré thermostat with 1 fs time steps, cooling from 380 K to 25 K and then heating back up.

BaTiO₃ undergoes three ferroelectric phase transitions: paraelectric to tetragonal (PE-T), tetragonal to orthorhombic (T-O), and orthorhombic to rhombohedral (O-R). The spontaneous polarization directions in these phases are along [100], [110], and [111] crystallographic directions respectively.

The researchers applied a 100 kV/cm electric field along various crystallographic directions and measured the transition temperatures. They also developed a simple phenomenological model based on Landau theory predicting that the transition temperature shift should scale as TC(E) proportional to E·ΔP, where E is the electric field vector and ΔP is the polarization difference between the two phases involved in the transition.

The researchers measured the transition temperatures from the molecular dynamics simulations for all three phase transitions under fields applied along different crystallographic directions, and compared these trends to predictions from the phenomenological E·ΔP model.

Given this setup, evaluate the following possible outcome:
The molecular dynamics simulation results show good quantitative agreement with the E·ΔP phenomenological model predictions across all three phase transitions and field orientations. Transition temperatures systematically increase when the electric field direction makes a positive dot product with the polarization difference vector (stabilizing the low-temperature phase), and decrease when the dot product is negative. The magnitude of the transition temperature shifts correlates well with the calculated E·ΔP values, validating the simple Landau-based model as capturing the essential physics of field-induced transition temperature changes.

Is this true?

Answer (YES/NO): NO